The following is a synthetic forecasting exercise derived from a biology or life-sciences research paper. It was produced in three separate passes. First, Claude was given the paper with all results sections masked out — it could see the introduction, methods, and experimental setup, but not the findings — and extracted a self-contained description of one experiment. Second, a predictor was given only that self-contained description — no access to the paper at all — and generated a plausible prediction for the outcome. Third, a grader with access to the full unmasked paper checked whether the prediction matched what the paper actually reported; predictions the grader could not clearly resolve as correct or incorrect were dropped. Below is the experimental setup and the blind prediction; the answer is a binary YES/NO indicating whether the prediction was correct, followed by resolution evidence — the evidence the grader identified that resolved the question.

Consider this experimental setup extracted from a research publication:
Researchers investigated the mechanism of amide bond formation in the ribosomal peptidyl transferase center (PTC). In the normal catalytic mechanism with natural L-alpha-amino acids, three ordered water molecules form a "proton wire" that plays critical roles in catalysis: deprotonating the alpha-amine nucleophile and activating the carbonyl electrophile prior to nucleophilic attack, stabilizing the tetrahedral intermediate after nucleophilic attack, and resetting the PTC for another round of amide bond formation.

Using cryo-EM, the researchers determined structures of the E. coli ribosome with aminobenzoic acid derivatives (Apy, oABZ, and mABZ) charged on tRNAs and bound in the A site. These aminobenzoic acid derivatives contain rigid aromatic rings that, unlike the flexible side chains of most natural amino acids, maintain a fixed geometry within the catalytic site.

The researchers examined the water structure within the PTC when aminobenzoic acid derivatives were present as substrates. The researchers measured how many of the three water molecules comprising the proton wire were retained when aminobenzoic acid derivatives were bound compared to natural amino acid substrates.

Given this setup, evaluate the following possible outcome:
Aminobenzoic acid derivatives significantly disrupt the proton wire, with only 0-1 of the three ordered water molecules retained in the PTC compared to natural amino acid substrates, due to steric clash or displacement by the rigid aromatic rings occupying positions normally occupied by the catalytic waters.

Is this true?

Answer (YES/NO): NO